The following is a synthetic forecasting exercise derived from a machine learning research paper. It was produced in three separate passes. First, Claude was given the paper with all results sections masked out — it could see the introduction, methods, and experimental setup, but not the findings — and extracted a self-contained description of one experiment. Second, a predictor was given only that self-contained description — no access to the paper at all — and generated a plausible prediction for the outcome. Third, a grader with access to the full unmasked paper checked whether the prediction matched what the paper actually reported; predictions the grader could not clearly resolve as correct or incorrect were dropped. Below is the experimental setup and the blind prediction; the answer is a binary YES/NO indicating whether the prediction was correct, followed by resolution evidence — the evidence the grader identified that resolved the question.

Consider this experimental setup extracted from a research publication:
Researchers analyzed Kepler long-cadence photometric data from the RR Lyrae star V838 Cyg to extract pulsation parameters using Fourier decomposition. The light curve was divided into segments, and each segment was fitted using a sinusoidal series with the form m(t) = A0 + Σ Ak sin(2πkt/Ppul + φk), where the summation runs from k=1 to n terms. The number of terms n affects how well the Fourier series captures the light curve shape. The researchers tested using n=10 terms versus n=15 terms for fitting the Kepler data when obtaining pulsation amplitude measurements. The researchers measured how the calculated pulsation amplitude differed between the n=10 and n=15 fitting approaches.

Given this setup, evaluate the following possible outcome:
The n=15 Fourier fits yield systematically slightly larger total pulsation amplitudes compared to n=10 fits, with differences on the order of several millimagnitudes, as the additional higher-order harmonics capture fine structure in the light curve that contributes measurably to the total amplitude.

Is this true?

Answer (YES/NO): NO